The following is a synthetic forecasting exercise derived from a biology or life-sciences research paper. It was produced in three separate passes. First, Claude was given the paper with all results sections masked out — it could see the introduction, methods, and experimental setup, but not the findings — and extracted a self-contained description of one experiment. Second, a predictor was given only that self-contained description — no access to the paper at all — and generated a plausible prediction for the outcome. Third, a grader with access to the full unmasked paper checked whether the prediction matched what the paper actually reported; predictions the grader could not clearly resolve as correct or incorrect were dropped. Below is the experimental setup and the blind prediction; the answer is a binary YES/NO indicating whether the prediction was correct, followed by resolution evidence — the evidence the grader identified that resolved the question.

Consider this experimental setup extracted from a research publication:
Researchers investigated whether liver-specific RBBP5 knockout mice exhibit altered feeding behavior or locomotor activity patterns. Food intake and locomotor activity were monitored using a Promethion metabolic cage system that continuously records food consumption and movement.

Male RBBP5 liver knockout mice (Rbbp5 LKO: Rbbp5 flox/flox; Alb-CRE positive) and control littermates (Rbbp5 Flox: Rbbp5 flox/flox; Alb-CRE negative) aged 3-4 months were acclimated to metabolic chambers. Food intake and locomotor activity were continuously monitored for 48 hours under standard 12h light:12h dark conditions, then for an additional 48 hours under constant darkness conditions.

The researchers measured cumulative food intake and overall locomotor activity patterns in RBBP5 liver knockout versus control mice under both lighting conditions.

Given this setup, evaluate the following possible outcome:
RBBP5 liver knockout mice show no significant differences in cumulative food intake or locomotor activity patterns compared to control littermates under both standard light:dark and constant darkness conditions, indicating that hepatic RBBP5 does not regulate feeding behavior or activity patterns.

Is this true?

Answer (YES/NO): YES